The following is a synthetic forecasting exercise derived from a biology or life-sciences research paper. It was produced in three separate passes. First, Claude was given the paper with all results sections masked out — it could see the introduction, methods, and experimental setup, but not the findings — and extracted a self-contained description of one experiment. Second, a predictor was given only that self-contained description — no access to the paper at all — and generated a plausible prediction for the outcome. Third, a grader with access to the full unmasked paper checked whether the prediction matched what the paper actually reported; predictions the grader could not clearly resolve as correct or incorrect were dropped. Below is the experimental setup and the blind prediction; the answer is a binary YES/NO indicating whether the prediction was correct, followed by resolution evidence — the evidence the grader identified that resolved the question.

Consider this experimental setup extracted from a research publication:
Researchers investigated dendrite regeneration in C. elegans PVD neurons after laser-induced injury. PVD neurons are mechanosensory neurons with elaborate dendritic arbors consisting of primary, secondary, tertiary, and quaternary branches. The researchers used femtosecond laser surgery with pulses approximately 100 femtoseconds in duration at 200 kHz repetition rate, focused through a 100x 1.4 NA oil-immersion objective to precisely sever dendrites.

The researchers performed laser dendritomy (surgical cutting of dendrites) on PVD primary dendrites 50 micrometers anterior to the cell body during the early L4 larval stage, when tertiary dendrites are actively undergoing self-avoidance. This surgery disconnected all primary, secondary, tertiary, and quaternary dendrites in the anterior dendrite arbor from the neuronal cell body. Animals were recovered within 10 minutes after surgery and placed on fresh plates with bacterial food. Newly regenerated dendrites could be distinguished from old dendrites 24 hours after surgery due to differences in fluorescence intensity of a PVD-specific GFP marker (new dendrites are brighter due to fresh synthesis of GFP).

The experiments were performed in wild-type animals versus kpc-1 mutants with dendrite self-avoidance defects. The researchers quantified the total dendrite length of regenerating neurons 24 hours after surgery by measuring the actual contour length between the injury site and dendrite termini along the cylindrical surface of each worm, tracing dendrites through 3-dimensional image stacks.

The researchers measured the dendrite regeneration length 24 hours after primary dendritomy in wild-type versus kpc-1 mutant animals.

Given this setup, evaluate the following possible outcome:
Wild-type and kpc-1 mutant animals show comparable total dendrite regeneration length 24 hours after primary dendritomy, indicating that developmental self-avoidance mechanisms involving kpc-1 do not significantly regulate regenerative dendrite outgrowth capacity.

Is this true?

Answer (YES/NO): YES